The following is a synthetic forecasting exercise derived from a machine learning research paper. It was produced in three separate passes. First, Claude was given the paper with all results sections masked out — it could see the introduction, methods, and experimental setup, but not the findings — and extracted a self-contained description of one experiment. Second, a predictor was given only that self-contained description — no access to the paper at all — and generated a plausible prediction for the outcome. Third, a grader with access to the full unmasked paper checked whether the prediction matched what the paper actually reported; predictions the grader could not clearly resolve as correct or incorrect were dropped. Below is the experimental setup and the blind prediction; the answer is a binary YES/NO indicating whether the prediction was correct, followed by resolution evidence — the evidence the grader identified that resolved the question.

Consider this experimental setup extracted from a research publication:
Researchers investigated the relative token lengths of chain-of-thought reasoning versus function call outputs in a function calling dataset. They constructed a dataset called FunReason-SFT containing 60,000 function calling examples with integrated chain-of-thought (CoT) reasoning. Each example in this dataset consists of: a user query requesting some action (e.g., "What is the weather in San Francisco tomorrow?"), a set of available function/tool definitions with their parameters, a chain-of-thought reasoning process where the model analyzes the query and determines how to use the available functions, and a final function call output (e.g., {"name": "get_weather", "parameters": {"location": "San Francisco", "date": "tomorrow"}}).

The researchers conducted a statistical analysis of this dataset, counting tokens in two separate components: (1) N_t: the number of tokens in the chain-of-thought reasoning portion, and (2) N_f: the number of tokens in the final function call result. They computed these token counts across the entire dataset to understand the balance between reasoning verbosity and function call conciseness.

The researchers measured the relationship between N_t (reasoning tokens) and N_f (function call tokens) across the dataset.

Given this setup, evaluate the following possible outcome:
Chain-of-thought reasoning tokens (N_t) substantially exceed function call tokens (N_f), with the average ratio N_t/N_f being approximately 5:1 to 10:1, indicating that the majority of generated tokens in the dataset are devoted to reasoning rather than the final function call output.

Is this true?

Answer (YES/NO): YES